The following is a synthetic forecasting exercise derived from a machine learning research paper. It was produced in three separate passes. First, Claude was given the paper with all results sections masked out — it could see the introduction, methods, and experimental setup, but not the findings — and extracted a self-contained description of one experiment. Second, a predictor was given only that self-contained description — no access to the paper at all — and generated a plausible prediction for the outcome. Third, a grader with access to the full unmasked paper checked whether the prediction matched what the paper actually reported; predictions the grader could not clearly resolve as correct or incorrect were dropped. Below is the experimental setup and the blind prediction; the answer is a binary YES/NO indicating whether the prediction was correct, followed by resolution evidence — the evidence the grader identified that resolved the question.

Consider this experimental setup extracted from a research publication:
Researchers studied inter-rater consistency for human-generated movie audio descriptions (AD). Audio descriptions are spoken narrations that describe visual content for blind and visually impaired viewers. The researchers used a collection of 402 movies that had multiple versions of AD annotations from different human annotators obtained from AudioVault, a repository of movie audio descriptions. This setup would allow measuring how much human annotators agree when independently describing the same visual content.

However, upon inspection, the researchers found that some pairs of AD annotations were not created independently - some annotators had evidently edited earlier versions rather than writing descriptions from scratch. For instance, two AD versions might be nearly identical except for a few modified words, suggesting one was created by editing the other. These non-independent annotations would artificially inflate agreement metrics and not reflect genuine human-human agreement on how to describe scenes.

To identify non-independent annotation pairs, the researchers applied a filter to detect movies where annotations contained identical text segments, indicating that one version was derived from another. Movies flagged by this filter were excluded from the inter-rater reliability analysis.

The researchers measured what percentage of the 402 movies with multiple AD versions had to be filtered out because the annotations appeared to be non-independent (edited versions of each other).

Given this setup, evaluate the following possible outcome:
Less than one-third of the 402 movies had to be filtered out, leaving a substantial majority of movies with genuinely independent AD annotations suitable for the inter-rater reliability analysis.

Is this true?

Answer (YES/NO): YES